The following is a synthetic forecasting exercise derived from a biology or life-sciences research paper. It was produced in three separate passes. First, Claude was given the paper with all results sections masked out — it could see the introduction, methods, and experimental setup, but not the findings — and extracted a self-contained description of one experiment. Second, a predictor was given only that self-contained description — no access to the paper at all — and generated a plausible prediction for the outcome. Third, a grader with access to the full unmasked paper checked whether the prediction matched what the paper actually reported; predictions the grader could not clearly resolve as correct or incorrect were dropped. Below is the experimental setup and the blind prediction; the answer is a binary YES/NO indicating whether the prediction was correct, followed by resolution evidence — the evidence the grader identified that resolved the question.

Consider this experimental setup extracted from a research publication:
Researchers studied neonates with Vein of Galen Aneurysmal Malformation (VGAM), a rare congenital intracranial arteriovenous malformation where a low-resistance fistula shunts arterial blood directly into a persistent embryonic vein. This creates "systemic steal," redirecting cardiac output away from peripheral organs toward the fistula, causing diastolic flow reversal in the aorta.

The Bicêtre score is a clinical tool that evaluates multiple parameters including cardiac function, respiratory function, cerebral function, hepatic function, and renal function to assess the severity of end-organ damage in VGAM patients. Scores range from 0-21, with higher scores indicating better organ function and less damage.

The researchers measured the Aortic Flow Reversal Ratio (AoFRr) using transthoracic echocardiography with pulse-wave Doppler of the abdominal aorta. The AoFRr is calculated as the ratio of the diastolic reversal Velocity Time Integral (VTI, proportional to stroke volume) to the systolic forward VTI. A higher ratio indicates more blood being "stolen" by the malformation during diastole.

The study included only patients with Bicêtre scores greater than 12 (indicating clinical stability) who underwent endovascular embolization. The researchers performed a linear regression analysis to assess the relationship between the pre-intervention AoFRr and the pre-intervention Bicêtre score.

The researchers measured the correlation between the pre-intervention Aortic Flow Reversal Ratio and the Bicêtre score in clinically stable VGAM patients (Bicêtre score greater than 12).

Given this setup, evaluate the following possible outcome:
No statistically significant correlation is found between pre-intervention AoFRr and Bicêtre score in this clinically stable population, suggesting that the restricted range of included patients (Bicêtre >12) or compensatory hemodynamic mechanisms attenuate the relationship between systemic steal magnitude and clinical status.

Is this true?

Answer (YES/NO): NO